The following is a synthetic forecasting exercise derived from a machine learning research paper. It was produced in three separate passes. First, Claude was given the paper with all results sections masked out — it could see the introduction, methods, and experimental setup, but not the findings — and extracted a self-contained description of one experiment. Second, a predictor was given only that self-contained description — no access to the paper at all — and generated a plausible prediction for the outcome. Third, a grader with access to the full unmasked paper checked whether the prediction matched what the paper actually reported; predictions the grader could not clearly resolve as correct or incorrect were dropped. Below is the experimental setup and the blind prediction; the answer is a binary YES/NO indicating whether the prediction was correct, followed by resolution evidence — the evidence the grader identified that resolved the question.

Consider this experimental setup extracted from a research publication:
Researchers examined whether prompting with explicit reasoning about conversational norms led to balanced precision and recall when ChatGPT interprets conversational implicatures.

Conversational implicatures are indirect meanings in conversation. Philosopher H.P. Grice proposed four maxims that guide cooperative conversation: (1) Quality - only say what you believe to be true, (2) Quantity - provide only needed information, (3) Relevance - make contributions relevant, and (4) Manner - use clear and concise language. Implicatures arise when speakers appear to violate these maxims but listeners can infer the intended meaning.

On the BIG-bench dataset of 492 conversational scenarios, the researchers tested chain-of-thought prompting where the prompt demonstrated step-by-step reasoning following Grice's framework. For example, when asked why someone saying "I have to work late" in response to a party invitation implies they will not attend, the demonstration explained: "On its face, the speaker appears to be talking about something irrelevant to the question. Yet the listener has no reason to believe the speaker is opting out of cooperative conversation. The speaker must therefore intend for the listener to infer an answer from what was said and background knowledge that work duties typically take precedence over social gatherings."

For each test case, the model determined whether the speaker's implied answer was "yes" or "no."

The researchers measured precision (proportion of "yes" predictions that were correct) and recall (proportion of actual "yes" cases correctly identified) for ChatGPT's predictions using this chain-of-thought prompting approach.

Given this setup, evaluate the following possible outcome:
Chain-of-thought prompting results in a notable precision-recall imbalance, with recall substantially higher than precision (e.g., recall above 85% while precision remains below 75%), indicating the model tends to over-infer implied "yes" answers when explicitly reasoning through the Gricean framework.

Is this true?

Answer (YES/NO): NO